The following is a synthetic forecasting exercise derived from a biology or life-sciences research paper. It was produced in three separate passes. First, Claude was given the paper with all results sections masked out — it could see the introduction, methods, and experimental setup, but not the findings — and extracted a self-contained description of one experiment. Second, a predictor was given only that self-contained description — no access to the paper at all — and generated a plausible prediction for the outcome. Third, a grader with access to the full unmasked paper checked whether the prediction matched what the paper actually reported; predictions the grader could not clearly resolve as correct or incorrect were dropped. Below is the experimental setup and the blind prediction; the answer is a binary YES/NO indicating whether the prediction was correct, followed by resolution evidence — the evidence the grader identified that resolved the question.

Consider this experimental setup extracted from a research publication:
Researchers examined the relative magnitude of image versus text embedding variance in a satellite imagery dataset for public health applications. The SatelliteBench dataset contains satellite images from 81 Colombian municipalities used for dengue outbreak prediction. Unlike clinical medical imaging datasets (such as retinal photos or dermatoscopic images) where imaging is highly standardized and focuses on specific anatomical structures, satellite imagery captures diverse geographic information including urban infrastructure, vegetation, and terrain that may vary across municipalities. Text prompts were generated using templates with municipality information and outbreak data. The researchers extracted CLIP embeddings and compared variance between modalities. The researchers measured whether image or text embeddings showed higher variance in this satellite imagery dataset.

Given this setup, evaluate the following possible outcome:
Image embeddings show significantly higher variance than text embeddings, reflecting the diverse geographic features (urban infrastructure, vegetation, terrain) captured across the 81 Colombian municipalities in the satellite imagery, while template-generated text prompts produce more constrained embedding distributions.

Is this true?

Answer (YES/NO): YES